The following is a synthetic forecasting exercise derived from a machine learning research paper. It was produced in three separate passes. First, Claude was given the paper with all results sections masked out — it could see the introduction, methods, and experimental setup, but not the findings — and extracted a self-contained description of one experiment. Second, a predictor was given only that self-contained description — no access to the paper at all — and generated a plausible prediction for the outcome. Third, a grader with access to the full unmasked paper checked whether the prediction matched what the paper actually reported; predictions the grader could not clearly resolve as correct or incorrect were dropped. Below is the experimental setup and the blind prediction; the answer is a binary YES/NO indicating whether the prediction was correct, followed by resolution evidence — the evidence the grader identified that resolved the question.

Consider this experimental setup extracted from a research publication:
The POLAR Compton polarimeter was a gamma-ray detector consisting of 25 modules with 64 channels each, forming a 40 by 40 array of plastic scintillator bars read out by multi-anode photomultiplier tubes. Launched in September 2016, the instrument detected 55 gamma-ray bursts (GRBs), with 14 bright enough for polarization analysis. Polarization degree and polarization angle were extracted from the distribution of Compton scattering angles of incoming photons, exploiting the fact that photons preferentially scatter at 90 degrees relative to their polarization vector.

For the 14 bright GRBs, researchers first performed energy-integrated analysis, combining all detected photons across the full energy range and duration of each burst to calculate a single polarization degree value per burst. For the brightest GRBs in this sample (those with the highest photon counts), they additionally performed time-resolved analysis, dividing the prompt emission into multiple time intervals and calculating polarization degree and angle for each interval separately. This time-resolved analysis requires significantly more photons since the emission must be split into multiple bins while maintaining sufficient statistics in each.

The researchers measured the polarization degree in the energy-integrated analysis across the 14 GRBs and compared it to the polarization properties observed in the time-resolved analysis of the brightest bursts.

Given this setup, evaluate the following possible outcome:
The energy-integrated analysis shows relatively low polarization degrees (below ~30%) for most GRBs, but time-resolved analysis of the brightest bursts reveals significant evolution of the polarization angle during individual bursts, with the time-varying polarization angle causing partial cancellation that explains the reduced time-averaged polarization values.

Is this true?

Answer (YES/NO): YES